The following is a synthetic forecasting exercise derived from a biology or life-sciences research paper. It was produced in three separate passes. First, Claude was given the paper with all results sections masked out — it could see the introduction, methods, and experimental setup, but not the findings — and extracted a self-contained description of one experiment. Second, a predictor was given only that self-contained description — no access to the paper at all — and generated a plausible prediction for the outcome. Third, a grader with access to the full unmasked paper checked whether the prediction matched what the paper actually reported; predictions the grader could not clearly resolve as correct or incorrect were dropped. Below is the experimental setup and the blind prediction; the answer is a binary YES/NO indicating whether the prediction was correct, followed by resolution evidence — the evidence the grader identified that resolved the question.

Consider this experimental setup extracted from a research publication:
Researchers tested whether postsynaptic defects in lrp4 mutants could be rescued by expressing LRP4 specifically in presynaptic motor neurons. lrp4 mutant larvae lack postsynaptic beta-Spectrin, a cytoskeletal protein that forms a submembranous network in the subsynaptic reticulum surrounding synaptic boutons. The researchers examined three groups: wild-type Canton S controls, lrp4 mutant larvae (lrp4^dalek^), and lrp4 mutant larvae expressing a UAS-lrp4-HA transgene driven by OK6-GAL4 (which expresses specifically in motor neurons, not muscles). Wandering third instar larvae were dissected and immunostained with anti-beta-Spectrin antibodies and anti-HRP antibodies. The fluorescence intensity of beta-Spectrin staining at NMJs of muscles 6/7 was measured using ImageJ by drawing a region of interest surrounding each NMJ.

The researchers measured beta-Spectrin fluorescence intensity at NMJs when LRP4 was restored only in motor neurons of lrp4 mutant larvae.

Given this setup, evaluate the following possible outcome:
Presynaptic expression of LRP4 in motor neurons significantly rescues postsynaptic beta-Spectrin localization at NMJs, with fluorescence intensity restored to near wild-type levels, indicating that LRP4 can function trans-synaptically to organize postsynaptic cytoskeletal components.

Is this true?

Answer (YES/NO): YES